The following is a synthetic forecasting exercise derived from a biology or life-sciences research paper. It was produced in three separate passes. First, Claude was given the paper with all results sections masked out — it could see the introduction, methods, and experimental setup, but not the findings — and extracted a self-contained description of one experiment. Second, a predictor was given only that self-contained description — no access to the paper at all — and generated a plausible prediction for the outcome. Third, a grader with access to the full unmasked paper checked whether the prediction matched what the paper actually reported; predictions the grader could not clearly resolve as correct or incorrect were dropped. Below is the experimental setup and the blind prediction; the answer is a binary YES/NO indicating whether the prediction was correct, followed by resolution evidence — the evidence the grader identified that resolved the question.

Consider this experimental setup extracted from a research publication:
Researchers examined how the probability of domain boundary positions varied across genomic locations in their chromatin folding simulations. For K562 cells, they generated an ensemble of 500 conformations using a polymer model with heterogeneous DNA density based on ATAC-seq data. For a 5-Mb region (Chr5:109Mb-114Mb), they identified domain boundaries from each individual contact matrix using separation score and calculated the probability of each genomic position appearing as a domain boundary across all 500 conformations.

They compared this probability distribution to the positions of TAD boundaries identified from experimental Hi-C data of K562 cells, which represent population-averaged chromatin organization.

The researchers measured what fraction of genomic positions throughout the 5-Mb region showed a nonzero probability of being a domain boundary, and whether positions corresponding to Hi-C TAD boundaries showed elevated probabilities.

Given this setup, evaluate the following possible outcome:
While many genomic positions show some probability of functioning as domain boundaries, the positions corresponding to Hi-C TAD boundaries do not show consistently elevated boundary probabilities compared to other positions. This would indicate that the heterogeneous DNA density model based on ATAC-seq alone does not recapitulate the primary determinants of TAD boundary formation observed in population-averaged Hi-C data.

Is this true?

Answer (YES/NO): NO